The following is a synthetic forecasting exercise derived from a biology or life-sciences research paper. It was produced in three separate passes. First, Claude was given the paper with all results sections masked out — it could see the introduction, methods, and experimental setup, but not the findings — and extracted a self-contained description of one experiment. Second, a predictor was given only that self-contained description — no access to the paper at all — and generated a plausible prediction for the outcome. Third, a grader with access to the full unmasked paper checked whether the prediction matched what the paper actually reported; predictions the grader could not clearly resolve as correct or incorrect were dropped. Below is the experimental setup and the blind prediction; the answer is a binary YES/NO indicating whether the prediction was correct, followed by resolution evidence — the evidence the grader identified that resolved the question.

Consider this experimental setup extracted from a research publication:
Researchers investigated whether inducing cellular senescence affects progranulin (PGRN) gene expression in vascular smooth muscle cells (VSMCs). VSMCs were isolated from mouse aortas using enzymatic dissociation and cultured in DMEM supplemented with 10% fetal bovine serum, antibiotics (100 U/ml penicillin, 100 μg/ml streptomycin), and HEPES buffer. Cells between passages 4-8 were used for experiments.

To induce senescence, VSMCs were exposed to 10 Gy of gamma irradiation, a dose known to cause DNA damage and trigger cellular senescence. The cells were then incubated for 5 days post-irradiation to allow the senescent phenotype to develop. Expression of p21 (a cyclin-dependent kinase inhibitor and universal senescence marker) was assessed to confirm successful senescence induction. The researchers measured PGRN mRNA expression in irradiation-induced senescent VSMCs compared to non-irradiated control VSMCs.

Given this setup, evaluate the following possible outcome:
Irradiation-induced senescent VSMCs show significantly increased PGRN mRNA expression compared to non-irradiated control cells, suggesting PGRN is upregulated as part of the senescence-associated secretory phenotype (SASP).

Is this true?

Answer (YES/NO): YES